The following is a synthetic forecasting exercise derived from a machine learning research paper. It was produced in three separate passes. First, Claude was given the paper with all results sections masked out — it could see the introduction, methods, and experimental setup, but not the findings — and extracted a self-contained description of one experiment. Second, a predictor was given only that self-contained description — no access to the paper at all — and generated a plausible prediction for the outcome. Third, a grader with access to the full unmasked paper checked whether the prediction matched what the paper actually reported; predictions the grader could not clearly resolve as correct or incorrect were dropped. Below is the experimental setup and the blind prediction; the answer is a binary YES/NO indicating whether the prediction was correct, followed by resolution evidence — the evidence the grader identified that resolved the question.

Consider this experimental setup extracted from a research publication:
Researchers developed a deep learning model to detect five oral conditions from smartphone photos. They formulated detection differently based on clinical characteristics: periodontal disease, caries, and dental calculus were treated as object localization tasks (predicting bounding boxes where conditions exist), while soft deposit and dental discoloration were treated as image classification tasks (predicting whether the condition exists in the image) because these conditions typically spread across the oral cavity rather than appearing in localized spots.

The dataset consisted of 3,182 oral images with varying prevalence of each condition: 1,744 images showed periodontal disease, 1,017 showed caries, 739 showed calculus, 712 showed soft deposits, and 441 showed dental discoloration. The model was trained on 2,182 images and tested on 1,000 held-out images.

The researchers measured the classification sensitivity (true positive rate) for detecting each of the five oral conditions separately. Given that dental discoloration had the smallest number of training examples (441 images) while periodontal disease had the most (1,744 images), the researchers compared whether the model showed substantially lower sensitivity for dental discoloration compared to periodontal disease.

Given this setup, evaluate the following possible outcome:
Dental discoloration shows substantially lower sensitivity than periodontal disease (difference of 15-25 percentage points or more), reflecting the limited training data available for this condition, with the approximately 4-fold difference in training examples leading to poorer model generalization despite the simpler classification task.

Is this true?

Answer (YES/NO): NO